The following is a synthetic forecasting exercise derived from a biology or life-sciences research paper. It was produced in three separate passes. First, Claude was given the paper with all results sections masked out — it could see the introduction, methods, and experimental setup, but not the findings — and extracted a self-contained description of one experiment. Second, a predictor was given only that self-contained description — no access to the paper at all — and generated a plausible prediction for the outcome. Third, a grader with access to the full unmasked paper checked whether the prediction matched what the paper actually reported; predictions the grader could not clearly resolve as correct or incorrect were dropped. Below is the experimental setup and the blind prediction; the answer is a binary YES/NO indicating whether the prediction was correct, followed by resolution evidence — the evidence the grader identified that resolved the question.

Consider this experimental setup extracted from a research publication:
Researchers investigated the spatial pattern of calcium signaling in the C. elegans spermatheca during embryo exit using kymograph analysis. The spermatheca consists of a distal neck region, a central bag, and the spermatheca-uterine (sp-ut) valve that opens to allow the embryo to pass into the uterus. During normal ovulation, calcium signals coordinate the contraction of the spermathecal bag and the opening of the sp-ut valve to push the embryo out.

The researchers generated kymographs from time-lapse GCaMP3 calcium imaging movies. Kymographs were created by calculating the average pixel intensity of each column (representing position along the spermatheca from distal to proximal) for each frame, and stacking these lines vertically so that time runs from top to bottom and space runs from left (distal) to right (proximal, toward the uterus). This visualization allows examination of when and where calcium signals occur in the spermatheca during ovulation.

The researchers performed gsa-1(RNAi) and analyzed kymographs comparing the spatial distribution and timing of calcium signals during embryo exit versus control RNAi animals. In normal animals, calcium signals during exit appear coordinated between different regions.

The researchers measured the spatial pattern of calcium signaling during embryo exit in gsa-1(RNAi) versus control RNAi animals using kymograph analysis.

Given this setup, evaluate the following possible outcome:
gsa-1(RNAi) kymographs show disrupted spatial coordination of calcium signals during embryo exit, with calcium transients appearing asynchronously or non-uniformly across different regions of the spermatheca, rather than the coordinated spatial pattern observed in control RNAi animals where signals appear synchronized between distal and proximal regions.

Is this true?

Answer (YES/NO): NO